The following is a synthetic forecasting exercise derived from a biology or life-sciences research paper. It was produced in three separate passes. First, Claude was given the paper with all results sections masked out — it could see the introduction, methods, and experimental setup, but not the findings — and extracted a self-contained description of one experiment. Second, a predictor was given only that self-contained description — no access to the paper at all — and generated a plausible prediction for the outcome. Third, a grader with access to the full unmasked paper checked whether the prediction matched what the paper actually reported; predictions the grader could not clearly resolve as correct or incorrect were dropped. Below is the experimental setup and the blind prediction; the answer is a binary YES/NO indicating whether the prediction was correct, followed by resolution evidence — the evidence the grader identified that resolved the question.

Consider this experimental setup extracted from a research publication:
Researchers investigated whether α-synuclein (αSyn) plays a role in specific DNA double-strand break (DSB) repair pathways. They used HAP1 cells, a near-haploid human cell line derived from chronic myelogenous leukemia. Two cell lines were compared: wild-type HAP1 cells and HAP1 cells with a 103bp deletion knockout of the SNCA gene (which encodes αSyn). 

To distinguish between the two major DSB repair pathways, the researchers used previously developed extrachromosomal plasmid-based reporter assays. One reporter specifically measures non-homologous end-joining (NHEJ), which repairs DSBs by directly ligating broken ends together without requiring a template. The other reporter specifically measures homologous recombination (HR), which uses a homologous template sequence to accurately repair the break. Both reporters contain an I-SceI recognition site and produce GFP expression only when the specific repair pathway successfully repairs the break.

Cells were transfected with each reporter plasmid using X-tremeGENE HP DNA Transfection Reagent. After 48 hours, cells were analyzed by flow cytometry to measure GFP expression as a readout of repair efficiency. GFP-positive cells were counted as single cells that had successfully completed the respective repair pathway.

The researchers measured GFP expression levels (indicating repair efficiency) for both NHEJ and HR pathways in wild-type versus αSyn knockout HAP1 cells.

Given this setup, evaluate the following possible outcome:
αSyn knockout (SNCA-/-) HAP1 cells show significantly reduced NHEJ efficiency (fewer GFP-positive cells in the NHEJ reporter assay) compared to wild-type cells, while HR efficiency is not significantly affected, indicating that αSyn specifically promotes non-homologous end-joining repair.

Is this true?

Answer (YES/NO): YES